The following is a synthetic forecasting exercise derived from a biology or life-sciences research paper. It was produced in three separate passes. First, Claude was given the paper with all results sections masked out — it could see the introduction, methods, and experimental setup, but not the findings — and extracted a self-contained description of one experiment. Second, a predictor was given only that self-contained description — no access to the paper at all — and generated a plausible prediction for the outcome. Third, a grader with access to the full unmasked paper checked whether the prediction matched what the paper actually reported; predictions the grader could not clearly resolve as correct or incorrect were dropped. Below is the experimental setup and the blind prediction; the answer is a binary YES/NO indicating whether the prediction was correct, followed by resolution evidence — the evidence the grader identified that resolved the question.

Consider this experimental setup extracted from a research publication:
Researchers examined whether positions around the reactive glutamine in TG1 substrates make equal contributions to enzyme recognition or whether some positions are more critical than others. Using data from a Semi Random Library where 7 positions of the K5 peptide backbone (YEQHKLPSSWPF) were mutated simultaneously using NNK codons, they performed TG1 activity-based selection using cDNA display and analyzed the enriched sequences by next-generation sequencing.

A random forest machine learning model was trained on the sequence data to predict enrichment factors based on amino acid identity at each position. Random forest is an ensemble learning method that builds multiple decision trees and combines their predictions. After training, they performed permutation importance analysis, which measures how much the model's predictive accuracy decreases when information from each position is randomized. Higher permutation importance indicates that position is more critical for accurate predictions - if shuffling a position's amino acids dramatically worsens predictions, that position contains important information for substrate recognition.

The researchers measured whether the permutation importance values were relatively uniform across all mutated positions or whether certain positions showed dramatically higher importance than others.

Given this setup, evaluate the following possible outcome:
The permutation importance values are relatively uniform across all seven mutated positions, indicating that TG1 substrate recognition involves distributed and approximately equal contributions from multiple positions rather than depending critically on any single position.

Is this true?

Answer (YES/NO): NO